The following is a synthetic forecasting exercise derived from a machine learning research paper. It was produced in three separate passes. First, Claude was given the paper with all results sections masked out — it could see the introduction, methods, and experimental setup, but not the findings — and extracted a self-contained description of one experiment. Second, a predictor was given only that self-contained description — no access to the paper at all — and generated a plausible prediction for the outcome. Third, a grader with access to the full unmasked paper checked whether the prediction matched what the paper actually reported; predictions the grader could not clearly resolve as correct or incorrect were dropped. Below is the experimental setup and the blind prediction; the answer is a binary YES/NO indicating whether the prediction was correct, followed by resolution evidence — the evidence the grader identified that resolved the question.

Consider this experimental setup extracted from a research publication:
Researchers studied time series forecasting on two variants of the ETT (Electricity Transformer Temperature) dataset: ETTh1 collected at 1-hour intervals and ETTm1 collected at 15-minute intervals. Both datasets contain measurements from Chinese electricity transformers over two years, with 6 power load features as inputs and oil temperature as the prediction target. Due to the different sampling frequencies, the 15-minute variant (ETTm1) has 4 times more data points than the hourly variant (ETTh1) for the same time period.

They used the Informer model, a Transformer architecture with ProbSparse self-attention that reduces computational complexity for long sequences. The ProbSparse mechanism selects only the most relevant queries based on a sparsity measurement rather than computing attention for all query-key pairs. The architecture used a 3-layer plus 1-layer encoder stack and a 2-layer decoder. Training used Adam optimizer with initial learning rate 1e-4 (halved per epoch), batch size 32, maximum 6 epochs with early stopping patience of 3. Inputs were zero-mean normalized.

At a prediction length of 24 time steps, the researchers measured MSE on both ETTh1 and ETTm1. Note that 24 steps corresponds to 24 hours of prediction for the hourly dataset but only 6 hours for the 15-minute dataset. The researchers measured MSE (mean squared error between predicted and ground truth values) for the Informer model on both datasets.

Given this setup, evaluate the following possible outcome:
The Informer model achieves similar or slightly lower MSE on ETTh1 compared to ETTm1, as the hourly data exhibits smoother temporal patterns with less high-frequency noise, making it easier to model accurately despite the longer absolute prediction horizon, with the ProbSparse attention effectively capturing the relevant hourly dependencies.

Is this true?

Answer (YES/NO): NO